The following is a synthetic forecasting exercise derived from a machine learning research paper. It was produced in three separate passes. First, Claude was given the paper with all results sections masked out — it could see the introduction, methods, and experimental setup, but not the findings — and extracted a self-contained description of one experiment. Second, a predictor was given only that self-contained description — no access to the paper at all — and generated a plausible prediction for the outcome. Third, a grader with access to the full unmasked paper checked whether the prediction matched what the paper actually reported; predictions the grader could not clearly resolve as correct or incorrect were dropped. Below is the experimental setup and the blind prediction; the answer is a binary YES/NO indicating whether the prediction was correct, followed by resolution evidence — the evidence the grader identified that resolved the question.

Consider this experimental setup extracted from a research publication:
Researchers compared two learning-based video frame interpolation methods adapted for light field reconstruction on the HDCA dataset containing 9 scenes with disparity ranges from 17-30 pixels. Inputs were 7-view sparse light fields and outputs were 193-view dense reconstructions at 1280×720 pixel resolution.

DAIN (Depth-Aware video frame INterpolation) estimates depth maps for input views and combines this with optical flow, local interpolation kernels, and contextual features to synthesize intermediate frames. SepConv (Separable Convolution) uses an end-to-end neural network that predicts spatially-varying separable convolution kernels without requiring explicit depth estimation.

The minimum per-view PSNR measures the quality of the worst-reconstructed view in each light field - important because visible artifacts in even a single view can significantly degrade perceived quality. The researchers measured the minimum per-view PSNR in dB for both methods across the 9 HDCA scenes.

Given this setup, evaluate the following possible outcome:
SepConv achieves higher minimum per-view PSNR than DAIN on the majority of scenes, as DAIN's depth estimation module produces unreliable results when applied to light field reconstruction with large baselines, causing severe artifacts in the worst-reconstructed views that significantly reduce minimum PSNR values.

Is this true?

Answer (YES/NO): NO